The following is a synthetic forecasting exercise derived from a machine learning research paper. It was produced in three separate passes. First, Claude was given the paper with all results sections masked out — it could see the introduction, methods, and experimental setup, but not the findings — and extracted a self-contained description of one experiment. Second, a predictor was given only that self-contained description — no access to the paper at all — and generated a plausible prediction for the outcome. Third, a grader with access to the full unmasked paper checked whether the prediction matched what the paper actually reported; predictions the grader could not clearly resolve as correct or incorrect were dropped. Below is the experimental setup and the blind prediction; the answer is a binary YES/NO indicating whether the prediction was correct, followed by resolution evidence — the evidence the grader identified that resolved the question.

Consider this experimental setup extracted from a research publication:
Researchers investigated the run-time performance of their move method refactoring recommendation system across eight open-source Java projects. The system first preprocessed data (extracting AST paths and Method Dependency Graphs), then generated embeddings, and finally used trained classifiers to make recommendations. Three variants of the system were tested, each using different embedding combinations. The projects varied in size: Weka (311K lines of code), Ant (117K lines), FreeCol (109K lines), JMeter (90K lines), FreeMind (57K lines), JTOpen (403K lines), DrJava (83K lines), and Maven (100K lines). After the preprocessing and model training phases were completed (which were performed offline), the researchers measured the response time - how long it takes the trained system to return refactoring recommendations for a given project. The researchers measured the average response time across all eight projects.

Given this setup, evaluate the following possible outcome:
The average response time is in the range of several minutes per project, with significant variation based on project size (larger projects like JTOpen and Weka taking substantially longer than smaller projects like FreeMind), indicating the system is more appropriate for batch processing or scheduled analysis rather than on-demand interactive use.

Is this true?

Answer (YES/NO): NO